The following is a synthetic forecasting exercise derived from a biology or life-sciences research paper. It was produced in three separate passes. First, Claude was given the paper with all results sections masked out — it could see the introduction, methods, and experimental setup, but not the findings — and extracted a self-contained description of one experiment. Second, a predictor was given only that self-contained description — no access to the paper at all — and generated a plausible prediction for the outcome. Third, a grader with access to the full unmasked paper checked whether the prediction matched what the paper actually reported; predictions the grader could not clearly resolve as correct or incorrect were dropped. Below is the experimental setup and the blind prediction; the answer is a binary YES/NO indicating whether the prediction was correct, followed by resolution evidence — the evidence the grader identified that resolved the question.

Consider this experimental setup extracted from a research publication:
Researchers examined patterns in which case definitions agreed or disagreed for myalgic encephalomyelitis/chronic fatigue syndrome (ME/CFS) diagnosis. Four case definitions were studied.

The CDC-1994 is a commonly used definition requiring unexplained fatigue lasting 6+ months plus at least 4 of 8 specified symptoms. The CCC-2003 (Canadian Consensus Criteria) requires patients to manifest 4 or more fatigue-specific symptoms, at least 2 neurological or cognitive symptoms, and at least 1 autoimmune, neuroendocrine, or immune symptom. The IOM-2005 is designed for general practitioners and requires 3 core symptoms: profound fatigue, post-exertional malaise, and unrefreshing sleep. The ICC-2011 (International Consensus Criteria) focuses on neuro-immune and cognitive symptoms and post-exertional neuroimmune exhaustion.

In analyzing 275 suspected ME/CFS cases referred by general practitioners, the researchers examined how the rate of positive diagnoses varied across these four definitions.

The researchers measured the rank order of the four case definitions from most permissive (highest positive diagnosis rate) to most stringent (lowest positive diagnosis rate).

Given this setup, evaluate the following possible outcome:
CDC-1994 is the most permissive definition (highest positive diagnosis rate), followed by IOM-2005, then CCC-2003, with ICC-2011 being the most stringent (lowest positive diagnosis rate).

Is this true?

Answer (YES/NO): YES